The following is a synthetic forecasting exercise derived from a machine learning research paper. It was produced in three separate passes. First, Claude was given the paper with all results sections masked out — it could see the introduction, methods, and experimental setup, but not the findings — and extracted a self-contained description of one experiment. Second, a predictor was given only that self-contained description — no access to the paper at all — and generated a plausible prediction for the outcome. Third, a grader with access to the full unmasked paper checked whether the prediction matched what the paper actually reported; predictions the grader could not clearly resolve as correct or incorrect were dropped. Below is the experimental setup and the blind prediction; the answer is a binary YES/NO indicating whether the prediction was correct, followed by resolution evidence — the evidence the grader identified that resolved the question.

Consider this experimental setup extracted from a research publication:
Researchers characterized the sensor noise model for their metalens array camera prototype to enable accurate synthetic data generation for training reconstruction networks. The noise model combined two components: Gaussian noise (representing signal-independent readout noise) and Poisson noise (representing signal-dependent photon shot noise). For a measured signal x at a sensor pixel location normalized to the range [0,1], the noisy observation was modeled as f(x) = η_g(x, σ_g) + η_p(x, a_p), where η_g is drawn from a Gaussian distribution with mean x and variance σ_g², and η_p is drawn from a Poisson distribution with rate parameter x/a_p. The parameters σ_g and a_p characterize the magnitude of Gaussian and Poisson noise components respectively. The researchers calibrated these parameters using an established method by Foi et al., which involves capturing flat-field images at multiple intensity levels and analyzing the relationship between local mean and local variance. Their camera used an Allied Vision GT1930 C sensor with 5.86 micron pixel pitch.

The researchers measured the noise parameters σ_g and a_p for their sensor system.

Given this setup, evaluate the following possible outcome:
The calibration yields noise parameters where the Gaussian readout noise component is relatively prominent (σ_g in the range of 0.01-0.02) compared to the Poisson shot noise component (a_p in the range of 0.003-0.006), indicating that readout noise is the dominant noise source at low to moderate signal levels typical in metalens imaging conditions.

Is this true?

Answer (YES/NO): NO